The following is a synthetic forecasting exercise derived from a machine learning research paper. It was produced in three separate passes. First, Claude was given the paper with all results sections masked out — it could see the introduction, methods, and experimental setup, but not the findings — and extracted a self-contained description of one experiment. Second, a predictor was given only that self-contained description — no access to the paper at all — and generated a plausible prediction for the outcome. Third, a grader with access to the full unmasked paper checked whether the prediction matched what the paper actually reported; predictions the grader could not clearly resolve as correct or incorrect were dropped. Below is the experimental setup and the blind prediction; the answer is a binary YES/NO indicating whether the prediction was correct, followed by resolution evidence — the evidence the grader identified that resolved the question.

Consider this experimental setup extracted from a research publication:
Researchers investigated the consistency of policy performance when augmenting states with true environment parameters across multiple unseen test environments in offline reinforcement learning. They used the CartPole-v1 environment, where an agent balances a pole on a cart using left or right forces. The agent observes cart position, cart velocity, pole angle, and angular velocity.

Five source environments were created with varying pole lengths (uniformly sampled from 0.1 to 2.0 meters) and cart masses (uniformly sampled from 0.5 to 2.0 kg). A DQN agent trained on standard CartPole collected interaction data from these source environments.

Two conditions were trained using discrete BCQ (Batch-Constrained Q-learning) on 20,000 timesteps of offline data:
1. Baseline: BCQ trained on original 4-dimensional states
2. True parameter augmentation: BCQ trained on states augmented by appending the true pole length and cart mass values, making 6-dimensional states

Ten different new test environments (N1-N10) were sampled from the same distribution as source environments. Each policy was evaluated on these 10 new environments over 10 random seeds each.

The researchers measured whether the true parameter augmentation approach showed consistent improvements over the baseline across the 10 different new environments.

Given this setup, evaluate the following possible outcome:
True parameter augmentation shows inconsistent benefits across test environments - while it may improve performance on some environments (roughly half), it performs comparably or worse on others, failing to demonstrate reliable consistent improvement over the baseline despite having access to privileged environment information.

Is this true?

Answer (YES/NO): NO